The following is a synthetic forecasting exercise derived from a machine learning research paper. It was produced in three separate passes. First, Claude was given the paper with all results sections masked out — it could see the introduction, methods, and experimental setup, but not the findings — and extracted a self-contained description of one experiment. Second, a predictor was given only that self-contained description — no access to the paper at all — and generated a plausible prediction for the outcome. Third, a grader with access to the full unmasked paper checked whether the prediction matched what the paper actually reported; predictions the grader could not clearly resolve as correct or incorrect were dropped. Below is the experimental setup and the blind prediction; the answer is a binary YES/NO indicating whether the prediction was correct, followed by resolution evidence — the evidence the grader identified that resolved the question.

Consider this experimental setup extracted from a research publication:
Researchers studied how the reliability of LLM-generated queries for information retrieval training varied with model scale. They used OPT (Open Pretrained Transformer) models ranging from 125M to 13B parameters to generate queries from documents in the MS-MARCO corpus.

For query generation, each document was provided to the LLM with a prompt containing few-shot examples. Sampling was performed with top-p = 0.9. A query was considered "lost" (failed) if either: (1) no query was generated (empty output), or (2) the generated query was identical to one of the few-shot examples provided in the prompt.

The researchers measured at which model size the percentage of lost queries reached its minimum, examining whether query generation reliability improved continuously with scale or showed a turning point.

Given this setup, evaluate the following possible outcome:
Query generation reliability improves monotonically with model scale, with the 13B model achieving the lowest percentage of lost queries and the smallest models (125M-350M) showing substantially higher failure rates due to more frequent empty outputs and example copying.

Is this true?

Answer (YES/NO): NO